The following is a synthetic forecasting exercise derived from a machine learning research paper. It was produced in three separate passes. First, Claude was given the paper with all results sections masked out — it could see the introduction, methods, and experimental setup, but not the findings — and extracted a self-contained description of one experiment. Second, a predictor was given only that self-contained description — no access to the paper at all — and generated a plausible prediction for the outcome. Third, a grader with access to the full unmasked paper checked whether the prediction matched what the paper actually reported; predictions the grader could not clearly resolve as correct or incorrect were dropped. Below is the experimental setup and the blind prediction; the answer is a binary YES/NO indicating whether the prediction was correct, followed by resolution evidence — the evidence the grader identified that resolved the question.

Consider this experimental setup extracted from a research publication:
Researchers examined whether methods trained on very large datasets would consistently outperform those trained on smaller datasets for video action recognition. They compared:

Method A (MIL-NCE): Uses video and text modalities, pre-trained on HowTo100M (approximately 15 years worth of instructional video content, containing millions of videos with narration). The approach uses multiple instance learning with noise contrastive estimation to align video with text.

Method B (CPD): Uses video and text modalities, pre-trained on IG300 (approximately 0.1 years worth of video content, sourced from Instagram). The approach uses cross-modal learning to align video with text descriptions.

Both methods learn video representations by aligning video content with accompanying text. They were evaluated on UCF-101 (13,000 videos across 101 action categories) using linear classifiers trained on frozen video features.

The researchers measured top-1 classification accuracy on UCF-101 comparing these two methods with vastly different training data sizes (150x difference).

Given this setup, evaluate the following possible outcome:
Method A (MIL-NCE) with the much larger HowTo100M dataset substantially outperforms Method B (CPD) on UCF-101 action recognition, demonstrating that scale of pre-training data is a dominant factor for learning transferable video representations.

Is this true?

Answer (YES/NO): NO